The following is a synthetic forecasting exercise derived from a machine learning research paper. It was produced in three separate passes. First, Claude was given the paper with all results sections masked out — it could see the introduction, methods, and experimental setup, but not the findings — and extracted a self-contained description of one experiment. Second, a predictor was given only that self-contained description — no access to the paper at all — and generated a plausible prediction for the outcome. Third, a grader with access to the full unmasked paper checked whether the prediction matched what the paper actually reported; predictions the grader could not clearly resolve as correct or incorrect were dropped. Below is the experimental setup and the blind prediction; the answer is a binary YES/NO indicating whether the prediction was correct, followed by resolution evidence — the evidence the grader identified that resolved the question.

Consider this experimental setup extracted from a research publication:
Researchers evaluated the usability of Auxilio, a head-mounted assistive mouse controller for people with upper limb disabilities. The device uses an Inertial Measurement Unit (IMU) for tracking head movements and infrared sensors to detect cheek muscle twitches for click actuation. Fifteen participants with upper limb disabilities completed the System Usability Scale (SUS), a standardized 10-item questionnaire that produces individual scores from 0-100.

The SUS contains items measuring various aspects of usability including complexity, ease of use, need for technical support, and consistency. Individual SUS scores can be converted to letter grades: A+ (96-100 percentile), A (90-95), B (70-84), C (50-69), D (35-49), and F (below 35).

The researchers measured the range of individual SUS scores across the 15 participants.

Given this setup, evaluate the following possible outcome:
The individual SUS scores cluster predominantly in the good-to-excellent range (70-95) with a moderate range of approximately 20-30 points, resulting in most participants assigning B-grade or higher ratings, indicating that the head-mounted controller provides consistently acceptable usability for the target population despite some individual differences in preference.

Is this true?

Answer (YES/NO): YES